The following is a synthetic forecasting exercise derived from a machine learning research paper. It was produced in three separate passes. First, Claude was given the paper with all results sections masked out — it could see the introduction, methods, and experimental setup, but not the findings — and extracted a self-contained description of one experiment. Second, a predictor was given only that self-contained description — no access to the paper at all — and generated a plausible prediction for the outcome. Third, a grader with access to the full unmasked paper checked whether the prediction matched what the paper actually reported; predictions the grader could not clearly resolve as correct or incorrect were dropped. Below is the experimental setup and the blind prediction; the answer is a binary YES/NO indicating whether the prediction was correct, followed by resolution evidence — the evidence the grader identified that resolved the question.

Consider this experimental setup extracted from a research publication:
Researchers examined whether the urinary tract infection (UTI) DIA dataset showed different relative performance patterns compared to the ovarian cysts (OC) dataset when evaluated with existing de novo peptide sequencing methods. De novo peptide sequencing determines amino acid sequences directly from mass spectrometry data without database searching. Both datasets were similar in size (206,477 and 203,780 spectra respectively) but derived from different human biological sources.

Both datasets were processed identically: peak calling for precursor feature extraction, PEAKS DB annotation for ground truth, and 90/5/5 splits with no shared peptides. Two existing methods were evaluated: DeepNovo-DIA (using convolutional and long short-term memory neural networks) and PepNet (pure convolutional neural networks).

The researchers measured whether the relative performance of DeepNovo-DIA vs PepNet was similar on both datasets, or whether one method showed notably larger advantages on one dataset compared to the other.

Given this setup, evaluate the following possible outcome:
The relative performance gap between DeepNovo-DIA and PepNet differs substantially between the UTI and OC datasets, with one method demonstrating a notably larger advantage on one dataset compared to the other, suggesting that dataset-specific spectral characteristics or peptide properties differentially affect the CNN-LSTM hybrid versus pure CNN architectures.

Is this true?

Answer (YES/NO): YES